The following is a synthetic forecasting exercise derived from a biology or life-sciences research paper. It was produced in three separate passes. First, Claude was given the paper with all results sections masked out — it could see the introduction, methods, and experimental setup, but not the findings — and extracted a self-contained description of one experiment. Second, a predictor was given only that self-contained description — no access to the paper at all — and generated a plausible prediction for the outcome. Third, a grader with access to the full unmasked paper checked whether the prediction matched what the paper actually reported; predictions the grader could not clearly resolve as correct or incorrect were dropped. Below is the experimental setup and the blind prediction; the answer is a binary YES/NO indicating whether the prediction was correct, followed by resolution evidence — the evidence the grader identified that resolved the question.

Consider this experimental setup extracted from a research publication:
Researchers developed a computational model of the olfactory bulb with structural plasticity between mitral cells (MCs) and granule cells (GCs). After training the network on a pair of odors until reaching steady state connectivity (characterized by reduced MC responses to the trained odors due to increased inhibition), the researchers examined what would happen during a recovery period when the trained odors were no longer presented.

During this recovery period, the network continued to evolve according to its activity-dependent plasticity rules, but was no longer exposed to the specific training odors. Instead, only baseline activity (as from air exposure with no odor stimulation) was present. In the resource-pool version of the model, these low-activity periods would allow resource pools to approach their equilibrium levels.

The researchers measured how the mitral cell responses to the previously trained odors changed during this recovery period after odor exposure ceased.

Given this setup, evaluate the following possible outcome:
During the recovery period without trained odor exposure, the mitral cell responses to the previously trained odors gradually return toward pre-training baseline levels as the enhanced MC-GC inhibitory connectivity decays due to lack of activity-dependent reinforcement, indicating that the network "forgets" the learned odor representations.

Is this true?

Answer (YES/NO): NO